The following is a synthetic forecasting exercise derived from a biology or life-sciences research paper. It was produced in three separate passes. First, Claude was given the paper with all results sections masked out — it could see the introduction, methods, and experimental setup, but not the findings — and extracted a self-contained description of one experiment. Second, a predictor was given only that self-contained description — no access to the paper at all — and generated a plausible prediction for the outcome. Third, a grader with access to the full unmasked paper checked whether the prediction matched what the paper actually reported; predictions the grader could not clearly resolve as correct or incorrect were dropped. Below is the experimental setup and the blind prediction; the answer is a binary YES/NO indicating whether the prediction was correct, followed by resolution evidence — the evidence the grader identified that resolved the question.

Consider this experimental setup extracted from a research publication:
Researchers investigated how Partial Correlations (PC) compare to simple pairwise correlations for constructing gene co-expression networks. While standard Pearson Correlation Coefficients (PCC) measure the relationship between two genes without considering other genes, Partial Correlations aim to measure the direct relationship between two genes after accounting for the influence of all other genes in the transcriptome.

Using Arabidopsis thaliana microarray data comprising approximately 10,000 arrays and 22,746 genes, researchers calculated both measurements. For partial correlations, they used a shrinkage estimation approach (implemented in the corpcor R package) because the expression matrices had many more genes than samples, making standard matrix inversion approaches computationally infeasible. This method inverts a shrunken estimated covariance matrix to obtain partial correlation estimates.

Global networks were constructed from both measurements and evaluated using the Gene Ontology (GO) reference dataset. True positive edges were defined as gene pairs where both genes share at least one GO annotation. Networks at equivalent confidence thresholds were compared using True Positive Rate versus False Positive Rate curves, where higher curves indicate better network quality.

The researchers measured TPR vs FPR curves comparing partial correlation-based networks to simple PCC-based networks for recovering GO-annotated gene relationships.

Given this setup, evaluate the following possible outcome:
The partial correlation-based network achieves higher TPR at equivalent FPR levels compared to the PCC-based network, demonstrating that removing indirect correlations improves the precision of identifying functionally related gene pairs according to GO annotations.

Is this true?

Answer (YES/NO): NO